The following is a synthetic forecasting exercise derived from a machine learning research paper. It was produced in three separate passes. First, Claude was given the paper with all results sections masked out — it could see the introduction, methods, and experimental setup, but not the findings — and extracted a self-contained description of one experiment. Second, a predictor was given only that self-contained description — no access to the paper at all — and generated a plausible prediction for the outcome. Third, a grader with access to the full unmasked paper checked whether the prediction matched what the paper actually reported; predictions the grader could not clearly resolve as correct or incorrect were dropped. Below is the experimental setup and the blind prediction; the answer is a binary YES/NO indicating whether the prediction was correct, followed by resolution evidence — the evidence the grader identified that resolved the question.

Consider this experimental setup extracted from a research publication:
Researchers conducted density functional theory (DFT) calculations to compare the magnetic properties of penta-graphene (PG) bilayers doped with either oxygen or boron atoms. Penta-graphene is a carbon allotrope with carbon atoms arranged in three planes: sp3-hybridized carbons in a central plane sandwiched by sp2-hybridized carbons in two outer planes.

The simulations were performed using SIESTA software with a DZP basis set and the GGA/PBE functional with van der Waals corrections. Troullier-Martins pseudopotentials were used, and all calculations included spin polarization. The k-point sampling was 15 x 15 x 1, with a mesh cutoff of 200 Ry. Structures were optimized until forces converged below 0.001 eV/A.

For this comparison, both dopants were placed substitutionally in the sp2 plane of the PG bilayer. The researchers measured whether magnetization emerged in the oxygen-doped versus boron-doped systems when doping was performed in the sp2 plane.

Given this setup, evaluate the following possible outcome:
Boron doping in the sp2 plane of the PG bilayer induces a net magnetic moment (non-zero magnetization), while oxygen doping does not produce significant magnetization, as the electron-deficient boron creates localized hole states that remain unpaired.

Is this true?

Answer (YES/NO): YES